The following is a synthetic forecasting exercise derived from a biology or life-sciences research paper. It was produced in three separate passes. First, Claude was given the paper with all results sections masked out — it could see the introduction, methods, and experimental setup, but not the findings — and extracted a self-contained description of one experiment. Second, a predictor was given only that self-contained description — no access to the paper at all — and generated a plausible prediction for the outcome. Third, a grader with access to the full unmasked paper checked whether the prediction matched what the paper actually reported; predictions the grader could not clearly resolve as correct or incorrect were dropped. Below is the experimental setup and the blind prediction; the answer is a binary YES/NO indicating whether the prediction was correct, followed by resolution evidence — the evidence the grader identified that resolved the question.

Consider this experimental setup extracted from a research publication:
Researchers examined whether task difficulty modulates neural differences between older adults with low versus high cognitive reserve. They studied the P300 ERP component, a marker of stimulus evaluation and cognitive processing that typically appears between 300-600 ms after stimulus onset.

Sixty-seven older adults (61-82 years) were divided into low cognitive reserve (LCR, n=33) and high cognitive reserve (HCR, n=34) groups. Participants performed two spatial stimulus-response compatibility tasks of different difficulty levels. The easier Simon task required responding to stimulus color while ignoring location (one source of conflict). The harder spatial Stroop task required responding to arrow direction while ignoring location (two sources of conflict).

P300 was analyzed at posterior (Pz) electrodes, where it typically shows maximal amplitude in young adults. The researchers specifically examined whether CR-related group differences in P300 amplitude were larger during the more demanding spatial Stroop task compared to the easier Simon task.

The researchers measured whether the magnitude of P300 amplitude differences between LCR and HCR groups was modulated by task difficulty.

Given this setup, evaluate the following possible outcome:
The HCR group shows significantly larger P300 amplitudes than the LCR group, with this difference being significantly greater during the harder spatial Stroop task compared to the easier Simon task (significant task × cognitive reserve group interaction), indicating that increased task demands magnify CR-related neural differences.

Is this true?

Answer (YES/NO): NO